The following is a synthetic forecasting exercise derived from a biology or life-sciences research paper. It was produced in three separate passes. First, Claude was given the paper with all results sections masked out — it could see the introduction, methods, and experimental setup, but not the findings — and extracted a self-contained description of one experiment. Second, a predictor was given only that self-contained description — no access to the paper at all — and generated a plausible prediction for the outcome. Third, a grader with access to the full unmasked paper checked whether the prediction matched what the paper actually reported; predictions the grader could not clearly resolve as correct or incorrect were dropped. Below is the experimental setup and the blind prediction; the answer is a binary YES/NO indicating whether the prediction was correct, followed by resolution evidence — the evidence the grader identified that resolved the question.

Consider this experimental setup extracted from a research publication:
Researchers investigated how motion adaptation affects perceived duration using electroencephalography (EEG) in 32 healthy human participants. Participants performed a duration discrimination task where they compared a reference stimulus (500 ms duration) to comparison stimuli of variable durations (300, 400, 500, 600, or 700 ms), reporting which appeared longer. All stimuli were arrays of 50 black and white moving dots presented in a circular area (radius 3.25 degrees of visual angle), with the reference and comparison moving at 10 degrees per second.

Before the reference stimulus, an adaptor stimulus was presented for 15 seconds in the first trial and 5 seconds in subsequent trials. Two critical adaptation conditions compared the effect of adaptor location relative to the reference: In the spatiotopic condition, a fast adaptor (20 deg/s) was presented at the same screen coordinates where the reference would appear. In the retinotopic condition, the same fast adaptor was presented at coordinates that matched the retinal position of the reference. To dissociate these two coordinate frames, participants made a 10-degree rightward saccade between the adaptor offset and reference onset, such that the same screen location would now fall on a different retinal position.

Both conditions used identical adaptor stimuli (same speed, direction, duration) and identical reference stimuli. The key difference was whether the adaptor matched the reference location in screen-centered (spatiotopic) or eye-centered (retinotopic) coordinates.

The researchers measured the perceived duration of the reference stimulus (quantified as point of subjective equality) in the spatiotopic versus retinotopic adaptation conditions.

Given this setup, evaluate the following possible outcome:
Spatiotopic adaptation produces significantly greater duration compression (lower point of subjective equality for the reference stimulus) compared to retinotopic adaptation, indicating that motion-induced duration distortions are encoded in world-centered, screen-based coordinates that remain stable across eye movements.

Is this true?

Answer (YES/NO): NO